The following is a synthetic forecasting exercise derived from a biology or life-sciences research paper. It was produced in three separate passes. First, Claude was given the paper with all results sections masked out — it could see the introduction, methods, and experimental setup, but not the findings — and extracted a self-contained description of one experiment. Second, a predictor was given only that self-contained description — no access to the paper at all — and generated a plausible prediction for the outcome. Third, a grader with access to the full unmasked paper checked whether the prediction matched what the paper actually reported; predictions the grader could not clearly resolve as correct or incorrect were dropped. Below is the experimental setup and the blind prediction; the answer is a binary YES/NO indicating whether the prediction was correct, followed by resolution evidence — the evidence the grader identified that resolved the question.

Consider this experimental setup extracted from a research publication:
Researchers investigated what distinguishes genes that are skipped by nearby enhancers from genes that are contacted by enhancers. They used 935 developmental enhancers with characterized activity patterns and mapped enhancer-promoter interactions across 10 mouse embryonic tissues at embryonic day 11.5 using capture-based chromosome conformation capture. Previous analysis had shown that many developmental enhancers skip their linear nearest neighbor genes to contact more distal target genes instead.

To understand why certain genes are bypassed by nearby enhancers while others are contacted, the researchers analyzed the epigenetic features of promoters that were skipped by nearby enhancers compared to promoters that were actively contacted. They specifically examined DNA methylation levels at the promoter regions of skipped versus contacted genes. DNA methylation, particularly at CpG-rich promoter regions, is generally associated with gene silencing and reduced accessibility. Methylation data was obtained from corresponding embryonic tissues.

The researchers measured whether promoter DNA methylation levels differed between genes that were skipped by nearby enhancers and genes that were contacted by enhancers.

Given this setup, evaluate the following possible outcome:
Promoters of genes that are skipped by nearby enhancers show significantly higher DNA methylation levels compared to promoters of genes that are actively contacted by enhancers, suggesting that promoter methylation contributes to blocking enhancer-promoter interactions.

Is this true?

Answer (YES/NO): YES